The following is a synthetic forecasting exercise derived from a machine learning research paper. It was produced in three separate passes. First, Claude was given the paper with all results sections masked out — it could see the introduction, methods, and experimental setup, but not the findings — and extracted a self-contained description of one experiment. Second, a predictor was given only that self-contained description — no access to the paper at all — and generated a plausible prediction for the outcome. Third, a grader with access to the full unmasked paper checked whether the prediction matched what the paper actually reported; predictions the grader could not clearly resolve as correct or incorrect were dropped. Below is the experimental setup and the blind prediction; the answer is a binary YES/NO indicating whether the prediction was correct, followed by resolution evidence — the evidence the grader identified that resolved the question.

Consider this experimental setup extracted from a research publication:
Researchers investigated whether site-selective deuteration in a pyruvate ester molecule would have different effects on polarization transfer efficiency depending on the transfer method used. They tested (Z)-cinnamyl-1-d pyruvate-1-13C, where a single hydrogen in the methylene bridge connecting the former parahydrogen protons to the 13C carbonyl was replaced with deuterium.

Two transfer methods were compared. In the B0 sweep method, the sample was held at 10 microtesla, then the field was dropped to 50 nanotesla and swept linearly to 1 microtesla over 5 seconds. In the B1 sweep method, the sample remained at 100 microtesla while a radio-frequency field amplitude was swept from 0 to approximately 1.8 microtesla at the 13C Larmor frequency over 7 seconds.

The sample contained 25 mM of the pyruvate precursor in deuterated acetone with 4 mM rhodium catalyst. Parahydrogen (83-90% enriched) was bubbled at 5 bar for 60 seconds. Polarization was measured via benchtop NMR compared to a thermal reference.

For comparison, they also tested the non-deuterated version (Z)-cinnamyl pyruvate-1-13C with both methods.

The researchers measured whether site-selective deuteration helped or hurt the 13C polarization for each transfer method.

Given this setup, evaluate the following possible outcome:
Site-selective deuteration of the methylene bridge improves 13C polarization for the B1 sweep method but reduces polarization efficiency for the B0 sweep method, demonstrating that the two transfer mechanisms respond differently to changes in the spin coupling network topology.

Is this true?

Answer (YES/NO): YES